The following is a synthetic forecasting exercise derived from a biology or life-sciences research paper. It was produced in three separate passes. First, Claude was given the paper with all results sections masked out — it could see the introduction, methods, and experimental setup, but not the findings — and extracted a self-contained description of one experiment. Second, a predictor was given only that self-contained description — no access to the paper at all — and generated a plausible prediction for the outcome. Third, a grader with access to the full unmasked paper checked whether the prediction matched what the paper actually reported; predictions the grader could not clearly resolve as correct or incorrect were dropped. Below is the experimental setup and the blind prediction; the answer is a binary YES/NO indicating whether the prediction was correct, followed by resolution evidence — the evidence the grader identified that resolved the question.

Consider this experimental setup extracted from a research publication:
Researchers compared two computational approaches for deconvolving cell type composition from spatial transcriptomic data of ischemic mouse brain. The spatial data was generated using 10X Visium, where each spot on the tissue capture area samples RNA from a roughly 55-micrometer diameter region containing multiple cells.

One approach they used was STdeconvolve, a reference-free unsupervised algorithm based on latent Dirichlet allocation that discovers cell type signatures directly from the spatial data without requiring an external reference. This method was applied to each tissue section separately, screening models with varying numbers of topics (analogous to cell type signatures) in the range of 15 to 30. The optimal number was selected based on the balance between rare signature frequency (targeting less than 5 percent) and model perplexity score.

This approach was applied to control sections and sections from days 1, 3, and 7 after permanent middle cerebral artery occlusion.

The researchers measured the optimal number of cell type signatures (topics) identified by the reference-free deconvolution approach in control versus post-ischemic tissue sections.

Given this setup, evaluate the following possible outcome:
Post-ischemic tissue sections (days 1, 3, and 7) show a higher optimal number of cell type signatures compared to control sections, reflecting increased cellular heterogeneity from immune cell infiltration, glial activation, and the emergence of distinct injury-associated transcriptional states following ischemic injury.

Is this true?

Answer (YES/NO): NO